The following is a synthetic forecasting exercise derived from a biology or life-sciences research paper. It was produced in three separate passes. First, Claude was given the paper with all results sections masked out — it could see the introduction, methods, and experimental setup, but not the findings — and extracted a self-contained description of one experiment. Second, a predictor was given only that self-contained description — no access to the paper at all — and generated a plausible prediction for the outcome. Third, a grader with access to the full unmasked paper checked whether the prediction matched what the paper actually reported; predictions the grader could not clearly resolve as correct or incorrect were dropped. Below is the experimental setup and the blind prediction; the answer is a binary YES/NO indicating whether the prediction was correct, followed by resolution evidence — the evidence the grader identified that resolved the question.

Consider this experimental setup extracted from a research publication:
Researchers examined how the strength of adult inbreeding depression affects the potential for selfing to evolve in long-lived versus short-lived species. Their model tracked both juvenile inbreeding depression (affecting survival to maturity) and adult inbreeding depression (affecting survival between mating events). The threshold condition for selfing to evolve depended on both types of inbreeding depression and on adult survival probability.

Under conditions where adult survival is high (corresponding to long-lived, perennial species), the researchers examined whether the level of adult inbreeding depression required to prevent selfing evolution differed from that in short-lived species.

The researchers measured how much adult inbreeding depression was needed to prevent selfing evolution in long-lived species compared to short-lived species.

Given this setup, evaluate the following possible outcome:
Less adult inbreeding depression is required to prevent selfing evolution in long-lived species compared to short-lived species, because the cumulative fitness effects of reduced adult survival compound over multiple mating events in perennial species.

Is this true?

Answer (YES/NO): YES